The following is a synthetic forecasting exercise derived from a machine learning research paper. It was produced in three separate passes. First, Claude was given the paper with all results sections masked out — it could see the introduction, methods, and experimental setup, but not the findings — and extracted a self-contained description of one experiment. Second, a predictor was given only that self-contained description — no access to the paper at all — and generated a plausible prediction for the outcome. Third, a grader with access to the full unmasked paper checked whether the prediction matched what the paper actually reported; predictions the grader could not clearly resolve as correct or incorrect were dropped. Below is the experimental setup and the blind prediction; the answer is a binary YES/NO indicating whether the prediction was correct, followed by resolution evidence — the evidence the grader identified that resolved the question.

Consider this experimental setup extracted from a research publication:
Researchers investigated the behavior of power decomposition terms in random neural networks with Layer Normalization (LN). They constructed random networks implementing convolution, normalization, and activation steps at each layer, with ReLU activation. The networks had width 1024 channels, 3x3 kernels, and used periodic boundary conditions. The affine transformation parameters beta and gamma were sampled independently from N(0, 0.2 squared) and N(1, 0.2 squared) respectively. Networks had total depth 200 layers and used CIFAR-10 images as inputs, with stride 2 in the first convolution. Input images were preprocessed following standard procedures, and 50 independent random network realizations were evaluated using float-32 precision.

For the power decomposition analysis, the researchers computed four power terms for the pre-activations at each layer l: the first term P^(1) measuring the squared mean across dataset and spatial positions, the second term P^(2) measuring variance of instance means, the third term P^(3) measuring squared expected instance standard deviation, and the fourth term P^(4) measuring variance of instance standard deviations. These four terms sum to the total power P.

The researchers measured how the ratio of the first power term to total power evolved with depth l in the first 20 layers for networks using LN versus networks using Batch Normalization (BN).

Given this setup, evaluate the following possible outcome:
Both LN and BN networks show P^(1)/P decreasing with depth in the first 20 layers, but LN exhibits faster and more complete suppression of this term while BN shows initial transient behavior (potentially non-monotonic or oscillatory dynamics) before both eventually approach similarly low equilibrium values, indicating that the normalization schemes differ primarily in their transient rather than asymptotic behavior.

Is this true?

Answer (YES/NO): NO